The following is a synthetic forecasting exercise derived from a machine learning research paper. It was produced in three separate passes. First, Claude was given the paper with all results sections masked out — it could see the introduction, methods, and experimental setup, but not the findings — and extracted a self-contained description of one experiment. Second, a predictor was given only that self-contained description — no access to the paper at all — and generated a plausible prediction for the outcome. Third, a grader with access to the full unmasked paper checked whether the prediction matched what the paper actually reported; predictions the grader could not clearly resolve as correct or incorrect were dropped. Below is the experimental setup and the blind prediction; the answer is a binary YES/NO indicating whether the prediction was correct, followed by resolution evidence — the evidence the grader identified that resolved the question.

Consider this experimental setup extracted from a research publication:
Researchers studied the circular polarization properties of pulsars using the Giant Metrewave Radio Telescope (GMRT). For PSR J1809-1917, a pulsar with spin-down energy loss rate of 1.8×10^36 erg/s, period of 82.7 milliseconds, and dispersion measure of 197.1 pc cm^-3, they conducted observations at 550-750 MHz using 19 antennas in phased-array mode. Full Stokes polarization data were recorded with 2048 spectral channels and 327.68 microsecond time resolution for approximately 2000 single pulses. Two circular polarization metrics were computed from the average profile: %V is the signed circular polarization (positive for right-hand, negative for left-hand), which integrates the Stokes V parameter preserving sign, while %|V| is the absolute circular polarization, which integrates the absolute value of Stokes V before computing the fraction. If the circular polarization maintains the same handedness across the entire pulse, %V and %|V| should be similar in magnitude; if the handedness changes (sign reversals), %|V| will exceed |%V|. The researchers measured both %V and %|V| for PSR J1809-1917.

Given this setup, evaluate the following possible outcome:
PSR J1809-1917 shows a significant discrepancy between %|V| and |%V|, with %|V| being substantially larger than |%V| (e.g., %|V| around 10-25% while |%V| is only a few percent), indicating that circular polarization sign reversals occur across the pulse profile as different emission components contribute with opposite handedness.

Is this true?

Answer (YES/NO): NO